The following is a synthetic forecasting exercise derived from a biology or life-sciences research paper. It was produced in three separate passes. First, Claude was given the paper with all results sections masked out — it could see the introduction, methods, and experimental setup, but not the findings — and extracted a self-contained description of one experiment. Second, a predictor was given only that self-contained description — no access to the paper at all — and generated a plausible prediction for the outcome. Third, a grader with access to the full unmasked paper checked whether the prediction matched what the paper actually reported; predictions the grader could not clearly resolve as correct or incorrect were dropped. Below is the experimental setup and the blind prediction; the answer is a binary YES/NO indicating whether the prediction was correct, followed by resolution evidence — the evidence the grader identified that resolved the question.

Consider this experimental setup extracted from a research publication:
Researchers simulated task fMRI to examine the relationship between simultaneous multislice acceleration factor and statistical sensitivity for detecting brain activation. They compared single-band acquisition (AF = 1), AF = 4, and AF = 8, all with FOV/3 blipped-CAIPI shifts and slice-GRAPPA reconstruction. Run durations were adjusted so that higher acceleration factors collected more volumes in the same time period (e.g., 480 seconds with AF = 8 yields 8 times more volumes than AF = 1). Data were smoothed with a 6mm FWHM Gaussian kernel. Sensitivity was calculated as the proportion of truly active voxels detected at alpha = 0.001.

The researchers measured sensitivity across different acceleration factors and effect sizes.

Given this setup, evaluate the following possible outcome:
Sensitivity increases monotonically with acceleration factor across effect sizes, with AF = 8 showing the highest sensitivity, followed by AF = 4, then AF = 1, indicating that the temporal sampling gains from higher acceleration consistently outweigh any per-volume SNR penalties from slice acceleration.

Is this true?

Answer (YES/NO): YES